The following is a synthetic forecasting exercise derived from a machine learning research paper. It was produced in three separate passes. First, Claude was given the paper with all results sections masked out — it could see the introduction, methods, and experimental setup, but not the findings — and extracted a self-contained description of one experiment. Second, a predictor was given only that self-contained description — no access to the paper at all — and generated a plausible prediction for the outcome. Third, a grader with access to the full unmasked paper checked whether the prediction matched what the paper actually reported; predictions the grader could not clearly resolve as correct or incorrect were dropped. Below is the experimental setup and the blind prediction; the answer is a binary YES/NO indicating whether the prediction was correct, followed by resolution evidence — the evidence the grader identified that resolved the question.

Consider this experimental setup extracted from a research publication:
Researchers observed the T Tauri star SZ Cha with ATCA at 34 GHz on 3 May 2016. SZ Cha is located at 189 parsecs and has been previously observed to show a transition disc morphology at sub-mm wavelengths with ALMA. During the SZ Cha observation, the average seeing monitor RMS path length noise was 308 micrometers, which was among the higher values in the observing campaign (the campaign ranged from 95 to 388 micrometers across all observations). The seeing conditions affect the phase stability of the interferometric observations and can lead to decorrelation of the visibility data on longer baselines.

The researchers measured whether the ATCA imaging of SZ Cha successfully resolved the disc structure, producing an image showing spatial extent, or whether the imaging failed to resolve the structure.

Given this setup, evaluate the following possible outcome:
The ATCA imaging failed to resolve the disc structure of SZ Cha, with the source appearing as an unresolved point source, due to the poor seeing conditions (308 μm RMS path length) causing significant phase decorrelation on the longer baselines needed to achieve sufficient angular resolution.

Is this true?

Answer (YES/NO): YES